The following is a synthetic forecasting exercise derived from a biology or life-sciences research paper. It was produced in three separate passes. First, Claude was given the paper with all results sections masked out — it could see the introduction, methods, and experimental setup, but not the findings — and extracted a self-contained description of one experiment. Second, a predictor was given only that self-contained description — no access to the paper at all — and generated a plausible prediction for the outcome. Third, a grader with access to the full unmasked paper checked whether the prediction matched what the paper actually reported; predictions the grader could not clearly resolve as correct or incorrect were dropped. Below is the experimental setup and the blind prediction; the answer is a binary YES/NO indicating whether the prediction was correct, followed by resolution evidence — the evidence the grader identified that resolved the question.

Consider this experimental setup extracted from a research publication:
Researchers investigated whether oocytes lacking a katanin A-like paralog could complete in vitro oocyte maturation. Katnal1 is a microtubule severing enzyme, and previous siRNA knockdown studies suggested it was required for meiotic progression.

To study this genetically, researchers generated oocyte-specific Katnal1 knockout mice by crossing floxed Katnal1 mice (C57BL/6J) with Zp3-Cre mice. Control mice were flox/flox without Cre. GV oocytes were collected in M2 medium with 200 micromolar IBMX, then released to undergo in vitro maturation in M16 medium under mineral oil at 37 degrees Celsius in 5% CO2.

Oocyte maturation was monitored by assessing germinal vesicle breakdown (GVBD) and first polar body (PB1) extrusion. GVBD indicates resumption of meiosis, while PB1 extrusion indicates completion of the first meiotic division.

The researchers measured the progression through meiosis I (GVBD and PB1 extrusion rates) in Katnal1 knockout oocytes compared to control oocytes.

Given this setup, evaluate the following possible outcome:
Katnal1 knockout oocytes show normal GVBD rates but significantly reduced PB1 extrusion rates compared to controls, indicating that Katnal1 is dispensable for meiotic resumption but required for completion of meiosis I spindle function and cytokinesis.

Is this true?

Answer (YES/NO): NO